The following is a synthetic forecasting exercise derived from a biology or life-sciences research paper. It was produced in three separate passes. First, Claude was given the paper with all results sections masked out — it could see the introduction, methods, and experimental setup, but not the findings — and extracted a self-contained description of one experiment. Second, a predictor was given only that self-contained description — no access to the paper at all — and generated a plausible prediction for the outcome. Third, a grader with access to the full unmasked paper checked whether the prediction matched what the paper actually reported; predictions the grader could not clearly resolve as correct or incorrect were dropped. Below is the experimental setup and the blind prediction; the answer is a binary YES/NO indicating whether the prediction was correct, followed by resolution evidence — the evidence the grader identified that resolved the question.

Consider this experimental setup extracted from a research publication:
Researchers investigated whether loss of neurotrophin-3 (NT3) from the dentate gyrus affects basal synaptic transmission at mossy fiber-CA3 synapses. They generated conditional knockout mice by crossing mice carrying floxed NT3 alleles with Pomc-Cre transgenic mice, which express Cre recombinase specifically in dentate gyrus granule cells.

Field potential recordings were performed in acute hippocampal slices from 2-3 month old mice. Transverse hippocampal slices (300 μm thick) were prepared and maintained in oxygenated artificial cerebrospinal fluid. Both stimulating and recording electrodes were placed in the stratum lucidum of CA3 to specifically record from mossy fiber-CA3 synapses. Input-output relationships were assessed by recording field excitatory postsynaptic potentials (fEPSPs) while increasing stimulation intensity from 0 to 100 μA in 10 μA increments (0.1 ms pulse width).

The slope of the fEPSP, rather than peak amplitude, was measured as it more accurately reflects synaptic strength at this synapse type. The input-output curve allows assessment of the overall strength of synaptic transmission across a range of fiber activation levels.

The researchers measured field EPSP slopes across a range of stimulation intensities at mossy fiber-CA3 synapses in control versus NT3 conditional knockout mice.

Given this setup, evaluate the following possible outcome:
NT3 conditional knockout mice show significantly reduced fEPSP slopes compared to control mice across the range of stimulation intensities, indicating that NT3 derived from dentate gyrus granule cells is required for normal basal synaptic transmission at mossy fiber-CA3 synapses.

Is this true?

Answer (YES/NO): YES